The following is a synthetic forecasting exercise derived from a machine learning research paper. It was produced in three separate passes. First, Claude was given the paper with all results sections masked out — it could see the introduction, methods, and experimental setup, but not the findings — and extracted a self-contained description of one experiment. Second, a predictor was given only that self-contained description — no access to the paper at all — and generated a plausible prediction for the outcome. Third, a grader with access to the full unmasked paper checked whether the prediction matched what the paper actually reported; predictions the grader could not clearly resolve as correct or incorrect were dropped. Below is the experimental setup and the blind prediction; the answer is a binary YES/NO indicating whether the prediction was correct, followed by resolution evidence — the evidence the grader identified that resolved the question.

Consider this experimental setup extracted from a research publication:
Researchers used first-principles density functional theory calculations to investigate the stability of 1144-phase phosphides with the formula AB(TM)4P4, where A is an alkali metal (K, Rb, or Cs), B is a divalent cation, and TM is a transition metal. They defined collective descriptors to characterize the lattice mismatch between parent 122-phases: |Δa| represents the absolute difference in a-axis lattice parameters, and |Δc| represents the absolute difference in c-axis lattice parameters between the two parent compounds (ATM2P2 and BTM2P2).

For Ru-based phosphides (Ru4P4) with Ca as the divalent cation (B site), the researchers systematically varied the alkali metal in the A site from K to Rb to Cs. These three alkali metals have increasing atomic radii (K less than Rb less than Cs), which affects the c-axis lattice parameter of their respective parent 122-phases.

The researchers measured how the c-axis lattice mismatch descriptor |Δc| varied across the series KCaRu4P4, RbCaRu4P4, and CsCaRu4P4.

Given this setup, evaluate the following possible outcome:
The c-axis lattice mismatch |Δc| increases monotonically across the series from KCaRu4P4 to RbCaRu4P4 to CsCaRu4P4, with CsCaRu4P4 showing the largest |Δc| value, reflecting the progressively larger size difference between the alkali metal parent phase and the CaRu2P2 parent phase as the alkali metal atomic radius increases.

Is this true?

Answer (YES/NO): YES